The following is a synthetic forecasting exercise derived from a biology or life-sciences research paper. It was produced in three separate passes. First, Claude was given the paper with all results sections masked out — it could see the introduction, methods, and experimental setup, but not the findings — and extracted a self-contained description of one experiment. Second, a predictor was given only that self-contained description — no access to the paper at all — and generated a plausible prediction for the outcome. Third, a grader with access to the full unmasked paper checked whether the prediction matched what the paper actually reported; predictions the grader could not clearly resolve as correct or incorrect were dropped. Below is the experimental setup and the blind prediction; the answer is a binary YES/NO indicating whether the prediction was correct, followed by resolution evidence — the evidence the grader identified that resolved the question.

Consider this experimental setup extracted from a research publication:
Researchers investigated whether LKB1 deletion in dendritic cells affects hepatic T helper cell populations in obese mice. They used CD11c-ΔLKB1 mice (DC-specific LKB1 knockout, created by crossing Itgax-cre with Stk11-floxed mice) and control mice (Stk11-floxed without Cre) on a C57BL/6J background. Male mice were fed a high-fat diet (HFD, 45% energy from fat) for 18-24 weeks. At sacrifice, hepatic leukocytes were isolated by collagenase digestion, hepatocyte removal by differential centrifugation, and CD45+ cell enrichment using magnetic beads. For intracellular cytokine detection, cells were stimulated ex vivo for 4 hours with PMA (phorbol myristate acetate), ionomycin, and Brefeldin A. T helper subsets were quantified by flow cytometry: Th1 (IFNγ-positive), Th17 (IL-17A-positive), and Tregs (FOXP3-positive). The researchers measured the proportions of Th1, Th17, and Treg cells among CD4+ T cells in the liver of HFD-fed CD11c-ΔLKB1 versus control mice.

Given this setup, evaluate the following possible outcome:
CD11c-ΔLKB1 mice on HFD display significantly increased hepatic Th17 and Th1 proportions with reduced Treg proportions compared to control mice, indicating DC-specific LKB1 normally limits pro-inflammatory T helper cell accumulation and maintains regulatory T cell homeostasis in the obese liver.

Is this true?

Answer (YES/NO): NO